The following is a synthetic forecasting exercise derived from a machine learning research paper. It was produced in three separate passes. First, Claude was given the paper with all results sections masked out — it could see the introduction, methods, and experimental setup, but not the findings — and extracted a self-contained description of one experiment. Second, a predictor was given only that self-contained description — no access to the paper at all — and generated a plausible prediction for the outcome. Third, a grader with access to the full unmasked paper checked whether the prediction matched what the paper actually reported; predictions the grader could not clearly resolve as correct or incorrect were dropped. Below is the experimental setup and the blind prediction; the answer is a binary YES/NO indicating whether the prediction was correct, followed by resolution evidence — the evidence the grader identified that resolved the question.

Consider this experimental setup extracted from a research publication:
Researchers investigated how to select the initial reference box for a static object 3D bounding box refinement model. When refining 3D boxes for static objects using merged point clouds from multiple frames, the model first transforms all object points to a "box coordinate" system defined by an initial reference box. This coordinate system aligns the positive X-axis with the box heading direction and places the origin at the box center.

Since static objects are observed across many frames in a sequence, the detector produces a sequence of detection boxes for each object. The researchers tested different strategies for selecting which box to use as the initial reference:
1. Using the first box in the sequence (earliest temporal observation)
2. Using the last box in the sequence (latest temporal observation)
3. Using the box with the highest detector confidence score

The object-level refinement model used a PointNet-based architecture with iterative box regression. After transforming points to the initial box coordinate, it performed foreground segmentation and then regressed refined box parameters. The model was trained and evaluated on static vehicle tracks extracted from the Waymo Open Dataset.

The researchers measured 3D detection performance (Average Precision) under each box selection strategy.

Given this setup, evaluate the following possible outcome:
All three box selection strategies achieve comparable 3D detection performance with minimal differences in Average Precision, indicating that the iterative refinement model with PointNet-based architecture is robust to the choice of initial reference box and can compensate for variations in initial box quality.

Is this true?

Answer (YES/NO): NO